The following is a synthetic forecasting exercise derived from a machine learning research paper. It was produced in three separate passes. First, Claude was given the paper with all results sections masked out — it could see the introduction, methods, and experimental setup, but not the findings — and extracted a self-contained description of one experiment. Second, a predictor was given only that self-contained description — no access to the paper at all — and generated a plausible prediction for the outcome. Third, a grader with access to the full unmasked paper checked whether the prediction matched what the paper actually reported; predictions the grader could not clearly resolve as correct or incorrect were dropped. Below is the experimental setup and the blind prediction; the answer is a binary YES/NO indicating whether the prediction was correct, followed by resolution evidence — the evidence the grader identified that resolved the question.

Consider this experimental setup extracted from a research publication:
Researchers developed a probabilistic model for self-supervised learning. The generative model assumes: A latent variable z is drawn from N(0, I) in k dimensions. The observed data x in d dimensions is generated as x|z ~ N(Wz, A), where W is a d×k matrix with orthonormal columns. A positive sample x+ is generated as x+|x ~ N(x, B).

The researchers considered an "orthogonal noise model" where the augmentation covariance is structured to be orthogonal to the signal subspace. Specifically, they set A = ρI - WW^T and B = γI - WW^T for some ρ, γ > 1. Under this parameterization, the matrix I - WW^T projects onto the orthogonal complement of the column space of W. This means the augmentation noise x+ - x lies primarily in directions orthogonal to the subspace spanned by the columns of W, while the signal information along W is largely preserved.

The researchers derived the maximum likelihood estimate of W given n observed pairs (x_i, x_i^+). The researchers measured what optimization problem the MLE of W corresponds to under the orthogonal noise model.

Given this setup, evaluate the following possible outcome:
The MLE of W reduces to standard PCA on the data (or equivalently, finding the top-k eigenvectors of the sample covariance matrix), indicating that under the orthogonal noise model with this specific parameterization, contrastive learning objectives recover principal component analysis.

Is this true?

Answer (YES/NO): NO